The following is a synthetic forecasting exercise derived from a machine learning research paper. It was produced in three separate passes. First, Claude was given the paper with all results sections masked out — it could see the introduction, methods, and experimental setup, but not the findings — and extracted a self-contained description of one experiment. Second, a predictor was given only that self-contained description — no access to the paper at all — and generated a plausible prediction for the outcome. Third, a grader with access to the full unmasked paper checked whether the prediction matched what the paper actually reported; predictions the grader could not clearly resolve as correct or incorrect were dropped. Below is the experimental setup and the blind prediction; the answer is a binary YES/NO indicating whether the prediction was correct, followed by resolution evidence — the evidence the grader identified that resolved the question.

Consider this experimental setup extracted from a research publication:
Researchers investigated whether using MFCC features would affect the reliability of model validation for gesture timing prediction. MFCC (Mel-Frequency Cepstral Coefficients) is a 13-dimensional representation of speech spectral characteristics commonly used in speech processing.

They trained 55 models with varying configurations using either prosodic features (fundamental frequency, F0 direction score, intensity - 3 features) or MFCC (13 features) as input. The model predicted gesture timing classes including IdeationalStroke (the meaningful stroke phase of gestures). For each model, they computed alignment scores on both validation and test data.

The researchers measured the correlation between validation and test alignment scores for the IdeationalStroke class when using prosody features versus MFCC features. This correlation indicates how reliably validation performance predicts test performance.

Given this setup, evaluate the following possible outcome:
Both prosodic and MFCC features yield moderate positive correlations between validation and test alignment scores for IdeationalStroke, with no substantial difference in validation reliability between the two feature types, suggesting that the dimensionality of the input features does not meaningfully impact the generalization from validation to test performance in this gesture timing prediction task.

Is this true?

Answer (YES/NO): NO